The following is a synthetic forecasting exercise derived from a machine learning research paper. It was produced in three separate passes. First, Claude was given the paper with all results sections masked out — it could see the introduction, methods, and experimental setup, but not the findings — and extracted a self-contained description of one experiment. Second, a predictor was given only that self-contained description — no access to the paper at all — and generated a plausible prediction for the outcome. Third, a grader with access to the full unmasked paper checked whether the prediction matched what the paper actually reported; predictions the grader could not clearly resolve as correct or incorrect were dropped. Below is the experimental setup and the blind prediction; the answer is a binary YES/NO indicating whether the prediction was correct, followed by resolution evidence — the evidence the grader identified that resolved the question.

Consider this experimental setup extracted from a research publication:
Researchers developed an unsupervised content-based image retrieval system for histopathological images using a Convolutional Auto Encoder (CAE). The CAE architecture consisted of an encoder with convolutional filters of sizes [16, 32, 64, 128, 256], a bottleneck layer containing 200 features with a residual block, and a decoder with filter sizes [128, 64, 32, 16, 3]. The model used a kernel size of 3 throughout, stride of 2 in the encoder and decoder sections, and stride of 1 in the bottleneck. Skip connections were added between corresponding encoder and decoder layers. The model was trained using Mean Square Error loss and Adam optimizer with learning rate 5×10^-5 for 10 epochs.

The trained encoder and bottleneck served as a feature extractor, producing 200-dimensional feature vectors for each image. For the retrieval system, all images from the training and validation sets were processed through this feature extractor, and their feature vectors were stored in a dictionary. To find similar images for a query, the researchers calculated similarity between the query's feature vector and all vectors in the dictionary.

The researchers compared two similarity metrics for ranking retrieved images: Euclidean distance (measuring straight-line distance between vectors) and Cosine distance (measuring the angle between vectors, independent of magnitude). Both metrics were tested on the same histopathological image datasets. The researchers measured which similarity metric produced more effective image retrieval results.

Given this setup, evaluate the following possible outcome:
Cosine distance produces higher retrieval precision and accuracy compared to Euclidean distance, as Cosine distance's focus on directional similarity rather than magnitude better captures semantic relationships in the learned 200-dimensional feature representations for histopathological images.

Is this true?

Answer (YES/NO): NO